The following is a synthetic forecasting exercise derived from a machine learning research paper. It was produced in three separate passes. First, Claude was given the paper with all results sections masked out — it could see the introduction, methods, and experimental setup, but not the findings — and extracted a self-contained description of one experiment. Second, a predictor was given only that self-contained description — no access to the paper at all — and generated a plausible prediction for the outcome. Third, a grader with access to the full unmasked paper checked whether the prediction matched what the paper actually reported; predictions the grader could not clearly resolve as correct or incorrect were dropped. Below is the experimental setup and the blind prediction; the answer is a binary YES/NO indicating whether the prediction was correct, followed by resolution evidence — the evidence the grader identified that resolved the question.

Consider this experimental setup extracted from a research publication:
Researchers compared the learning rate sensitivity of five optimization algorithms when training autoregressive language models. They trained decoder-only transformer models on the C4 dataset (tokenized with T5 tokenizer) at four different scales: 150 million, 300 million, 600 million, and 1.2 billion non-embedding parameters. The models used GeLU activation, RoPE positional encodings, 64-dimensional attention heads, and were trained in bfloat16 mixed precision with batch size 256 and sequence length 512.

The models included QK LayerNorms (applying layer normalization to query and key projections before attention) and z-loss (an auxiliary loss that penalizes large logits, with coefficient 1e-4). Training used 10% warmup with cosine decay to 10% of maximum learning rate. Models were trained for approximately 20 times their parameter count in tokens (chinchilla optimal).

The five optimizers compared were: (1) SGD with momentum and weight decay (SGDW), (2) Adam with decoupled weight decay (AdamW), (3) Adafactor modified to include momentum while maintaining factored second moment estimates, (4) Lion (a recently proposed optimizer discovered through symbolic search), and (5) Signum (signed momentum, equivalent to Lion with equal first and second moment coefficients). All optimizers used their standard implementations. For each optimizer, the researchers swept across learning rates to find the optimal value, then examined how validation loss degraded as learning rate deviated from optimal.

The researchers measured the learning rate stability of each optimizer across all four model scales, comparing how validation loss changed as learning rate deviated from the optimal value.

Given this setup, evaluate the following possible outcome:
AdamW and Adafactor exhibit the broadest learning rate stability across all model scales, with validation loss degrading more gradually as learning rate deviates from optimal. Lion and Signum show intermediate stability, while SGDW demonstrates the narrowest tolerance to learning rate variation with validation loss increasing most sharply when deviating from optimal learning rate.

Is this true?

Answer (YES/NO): NO